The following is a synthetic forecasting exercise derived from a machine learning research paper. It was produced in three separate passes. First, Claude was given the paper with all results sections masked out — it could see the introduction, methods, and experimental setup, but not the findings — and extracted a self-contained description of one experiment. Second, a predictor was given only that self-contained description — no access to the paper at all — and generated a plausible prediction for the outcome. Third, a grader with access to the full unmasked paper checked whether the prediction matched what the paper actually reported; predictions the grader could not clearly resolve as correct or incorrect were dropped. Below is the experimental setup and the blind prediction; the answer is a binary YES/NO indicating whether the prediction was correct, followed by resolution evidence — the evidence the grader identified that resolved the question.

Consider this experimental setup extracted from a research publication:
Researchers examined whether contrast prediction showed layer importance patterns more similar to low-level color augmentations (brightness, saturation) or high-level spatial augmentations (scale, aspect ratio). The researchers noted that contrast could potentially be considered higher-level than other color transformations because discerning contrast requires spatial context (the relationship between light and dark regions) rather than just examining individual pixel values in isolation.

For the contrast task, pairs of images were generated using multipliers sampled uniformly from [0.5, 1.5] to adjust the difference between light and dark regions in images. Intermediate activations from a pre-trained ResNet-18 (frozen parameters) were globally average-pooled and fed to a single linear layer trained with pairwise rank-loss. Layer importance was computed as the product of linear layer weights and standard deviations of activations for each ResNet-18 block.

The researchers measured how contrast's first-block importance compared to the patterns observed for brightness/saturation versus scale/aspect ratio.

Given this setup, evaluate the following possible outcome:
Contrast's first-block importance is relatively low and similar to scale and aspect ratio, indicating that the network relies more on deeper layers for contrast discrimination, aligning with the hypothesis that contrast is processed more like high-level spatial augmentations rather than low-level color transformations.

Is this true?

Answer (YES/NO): YES